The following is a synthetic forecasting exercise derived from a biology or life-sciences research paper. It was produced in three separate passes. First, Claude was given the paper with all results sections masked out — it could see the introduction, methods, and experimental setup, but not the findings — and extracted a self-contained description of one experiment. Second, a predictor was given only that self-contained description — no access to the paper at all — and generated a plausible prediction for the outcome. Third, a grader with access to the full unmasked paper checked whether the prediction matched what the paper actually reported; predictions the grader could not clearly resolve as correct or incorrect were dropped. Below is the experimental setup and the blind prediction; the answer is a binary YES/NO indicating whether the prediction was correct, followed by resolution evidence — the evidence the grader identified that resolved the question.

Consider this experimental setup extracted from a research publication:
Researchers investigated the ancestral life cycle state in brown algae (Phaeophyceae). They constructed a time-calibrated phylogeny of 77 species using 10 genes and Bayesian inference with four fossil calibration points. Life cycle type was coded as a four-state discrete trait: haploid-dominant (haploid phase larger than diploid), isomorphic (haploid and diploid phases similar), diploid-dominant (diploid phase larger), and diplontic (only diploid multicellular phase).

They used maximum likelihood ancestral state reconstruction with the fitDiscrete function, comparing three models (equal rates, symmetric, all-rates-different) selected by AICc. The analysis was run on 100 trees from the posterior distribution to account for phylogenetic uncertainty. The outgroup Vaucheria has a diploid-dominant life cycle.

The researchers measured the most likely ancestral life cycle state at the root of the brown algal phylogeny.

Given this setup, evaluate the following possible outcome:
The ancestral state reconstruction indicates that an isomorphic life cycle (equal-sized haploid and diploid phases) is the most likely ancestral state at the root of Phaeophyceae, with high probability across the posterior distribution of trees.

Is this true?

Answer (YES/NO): NO